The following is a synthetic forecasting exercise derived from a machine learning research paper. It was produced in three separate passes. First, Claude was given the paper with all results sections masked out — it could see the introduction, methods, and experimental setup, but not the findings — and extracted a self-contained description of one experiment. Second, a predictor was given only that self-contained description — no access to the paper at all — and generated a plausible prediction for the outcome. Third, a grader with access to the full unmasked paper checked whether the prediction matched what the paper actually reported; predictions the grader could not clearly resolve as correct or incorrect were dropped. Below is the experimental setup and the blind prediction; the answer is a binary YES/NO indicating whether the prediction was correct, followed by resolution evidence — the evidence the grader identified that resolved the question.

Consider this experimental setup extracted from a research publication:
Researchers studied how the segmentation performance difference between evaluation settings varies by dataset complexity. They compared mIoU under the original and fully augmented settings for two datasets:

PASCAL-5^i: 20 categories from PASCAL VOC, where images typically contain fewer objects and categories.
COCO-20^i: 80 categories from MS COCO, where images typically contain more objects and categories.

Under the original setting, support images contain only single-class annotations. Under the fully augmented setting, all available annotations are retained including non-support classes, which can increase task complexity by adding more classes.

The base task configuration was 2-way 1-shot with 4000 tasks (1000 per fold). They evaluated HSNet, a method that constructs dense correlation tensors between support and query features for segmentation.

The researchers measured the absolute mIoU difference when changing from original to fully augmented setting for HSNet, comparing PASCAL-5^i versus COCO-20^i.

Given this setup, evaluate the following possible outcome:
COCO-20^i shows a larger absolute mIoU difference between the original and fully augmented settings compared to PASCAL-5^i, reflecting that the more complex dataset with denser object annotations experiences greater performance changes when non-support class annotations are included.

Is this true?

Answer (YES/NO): YES